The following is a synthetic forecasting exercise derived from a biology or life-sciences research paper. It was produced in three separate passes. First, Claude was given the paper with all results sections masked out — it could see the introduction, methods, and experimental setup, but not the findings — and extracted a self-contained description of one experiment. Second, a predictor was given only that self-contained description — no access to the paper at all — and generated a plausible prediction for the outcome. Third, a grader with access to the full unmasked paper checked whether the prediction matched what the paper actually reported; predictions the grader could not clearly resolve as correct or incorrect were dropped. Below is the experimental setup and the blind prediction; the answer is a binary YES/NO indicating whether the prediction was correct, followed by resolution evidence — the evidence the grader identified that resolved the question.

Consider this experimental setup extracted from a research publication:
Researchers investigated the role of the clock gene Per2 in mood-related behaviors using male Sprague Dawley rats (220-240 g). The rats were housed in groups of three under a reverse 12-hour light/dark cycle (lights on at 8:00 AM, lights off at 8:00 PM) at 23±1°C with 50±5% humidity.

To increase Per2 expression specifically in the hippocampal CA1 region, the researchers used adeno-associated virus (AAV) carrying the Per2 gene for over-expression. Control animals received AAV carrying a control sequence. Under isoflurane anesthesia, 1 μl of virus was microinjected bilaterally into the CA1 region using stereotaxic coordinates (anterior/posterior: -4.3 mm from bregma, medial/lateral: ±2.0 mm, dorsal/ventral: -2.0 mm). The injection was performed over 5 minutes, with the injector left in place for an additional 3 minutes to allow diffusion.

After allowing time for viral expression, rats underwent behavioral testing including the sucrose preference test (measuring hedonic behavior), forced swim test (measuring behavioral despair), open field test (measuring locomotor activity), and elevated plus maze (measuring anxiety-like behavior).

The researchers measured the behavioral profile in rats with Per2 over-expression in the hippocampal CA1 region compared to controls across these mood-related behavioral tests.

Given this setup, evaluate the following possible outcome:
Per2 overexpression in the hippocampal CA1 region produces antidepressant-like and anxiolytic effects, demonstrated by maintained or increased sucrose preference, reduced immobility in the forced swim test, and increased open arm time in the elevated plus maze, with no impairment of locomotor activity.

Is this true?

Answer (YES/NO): NO